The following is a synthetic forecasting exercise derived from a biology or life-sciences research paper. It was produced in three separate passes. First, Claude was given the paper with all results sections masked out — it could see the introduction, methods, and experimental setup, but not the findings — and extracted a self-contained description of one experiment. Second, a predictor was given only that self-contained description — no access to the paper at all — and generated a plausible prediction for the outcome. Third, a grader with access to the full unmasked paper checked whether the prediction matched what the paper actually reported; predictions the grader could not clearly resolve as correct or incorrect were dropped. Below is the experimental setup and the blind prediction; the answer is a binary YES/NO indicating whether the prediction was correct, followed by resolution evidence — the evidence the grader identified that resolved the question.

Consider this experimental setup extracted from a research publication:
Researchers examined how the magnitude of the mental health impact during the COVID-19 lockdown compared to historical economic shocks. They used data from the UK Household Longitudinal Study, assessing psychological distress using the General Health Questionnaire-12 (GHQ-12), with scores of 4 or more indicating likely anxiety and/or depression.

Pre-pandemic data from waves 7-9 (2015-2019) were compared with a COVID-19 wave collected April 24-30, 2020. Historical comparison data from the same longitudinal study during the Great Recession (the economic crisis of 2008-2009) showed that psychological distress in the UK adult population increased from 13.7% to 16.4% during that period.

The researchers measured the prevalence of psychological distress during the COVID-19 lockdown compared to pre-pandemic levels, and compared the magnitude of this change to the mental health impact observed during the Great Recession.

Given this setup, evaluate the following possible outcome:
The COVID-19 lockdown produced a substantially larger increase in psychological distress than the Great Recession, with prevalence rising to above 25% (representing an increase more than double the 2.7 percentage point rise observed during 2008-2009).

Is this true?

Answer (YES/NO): YES